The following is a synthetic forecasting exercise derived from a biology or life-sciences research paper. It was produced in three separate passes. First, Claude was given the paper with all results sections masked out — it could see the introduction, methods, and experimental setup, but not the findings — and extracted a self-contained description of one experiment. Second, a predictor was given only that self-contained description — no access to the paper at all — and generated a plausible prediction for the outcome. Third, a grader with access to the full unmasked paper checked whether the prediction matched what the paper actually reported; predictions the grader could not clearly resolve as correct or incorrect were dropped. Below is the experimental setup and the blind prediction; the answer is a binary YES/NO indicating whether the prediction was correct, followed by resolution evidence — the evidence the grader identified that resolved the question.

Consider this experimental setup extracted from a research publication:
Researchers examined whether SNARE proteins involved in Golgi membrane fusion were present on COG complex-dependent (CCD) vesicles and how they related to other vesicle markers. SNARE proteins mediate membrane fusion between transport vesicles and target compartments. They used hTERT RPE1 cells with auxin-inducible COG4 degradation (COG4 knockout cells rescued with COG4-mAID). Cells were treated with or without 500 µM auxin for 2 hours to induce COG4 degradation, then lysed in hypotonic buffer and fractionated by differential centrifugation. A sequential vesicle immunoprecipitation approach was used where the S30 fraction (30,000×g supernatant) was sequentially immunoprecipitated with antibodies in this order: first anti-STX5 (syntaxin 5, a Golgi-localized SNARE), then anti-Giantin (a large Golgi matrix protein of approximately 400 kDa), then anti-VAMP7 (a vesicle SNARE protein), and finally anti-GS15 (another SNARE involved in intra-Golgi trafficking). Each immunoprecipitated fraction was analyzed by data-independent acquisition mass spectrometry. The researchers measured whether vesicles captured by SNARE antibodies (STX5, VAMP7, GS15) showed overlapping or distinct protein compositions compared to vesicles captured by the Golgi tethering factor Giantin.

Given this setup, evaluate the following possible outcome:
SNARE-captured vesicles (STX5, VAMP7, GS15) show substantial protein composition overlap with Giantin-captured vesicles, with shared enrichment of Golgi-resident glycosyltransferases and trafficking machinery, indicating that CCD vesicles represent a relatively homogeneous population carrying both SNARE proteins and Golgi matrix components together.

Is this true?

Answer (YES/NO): NO